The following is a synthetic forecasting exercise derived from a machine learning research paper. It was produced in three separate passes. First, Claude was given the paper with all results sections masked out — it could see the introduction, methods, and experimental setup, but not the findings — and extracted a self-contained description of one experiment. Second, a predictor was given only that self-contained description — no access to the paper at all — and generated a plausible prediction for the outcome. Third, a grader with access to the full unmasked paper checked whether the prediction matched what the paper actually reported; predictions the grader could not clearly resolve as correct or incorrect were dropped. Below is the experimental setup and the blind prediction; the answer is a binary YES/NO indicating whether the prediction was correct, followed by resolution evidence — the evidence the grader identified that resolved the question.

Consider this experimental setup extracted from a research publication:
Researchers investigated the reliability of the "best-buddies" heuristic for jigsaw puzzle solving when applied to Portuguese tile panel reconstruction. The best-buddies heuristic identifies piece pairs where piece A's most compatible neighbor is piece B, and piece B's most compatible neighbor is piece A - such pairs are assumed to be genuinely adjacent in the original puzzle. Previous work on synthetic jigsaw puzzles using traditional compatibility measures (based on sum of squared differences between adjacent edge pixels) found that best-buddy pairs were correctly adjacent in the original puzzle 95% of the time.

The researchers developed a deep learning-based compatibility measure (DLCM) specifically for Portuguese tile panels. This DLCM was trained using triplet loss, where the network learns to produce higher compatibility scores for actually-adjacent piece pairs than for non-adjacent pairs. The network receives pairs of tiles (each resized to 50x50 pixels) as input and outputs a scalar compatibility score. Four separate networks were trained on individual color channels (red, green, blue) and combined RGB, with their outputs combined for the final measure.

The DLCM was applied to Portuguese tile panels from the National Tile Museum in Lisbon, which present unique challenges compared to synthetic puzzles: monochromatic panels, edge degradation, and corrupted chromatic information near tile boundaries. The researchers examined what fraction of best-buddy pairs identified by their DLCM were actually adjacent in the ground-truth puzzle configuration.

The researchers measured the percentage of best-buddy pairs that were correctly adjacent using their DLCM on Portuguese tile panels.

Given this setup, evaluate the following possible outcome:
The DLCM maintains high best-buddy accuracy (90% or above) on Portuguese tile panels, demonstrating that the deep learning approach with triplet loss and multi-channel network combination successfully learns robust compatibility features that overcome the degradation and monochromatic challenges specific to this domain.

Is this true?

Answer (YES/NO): NO